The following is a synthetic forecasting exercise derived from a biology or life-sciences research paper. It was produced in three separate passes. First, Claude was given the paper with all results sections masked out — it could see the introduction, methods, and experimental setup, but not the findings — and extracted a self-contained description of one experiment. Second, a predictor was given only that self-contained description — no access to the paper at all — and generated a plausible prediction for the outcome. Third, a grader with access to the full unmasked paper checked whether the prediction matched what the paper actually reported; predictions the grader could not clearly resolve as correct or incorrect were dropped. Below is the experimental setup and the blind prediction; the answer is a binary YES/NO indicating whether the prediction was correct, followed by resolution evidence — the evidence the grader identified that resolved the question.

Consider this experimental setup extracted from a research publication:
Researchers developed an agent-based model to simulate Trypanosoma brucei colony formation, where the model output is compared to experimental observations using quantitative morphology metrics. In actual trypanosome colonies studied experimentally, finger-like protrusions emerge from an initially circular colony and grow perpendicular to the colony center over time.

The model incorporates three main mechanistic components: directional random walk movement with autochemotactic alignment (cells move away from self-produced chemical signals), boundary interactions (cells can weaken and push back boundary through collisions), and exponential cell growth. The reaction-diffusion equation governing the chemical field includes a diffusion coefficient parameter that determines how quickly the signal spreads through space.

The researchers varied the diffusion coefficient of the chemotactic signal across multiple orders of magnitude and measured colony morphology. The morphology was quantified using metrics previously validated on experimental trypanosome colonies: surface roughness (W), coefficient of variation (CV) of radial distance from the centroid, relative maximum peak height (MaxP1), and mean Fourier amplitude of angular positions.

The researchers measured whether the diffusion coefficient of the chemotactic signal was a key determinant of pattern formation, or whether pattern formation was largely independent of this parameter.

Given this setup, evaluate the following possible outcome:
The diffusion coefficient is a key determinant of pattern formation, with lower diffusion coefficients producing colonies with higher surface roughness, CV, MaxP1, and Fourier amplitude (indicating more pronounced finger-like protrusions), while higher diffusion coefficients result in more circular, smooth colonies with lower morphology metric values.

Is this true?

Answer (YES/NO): NO